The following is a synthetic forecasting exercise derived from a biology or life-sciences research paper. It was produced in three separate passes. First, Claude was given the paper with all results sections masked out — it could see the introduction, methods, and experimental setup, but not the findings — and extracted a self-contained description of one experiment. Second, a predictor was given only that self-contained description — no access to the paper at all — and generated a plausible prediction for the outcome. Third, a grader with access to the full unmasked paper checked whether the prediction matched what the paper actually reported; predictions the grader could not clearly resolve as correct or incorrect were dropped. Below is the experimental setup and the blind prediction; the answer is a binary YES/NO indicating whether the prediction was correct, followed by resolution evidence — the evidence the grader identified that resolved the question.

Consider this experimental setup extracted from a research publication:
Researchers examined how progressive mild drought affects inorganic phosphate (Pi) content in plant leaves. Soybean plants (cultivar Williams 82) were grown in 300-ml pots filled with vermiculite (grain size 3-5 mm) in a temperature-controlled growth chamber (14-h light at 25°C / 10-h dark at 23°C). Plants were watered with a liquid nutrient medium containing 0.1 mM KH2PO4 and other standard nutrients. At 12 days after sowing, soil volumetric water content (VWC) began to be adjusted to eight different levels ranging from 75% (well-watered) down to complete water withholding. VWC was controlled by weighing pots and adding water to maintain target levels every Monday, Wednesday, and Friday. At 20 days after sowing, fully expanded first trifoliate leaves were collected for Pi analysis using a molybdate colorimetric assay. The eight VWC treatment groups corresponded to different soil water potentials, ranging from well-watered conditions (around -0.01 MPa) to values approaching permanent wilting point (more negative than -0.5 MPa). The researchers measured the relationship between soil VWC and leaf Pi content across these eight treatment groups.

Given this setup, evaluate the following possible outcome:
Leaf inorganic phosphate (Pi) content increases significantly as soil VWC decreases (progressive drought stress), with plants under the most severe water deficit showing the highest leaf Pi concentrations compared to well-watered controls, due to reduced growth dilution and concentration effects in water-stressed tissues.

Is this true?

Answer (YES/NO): NO